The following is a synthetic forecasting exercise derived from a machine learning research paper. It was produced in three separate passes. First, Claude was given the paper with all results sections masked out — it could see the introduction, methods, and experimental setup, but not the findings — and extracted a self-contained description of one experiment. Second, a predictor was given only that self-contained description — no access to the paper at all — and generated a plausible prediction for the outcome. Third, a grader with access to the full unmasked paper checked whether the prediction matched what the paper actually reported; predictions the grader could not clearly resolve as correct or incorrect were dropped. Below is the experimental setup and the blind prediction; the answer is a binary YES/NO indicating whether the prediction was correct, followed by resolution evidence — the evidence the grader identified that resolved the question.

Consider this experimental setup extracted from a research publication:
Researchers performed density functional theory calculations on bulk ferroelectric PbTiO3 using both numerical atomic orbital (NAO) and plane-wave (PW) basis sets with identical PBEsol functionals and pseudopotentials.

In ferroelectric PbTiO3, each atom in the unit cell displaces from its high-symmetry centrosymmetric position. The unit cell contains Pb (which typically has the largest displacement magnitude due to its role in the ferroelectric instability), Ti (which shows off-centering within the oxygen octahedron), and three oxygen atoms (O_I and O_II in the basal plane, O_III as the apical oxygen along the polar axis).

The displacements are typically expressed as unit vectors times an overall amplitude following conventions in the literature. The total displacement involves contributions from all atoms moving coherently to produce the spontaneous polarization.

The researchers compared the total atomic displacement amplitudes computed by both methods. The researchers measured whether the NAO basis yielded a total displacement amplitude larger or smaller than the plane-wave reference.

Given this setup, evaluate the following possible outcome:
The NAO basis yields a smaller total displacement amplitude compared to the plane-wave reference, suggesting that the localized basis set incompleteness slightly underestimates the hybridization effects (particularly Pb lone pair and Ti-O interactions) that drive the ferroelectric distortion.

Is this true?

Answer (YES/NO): YES